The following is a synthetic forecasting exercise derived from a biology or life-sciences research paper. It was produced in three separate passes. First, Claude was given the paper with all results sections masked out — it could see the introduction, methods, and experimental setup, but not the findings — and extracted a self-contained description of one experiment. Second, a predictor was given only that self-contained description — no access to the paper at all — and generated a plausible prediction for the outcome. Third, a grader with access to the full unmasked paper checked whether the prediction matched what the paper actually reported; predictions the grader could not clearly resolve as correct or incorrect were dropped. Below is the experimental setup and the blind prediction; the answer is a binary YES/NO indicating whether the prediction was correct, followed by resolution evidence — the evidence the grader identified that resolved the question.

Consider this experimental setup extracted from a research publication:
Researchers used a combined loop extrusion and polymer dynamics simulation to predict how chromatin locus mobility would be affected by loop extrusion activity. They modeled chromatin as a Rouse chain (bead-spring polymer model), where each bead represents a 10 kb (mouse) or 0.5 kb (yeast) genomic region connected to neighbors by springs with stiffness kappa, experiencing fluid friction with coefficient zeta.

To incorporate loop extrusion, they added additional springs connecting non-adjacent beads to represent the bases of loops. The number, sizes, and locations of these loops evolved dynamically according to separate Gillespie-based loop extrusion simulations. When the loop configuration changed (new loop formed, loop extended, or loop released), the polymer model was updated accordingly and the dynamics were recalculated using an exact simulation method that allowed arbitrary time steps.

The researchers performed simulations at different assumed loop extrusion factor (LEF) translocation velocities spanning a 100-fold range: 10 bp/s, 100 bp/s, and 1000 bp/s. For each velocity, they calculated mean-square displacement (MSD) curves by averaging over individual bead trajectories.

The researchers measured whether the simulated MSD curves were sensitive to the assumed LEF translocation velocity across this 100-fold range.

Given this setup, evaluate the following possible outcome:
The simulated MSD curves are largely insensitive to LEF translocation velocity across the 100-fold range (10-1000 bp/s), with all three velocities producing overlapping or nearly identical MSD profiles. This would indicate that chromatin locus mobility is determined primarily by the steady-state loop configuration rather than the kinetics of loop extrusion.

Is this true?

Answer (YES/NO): YES